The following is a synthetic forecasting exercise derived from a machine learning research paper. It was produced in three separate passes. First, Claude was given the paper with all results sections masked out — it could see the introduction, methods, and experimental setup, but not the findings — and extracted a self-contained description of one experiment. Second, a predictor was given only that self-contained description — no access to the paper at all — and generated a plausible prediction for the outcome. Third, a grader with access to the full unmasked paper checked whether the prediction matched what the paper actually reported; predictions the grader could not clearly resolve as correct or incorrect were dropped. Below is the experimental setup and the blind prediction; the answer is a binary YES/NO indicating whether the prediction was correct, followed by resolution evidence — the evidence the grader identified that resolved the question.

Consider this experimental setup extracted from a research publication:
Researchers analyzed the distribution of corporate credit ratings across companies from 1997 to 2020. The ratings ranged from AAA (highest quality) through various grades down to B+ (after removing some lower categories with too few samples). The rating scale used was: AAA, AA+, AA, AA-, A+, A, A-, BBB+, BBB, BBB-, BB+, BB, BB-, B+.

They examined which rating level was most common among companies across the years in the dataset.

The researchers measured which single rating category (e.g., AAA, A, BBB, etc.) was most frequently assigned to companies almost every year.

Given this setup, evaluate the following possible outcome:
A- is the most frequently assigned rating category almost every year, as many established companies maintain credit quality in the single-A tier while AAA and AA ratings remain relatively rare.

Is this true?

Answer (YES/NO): NO